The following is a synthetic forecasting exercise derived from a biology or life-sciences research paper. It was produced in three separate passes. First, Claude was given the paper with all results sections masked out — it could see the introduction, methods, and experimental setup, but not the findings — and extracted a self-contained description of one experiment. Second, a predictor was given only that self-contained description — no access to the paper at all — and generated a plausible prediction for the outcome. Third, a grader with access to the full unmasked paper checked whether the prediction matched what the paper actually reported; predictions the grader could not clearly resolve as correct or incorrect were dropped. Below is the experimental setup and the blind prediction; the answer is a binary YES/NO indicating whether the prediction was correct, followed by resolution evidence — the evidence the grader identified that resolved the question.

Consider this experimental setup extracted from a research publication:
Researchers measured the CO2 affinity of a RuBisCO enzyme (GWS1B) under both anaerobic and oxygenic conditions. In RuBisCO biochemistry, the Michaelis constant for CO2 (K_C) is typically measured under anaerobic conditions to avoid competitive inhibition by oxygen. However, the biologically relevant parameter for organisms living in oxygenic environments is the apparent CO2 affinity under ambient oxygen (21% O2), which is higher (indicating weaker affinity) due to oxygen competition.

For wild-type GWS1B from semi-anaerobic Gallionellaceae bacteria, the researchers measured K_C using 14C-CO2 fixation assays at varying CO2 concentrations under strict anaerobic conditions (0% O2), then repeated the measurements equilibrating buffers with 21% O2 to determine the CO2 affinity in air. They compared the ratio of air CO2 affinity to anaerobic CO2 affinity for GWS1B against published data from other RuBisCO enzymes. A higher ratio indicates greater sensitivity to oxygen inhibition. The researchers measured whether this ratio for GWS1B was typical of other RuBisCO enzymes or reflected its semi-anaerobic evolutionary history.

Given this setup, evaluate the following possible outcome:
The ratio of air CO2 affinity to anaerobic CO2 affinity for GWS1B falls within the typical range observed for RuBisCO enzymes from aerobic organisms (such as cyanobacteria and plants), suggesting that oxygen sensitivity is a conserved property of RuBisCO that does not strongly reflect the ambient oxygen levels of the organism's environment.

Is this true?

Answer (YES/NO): NO